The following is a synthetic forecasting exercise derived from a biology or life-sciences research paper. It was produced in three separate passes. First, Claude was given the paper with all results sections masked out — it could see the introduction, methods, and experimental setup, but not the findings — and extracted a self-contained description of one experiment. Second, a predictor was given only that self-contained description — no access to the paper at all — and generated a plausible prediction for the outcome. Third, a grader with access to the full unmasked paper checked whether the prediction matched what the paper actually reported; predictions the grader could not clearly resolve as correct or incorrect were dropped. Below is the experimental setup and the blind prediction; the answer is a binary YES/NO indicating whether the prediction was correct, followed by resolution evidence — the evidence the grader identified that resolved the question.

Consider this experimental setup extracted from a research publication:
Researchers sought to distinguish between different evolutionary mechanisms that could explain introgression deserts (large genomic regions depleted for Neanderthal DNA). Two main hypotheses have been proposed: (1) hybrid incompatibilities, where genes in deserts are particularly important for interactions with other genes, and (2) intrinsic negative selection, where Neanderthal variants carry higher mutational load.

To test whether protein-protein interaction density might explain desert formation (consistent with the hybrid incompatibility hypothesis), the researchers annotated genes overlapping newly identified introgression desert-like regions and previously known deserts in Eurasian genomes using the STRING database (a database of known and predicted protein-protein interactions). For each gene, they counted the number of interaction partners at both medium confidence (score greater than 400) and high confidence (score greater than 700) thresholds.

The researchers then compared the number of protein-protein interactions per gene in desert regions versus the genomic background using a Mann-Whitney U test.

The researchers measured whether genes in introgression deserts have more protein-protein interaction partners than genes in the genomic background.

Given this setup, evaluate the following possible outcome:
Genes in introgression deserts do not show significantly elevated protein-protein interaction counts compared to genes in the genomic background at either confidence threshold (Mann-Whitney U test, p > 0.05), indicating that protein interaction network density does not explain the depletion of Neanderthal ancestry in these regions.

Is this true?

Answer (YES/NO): NO